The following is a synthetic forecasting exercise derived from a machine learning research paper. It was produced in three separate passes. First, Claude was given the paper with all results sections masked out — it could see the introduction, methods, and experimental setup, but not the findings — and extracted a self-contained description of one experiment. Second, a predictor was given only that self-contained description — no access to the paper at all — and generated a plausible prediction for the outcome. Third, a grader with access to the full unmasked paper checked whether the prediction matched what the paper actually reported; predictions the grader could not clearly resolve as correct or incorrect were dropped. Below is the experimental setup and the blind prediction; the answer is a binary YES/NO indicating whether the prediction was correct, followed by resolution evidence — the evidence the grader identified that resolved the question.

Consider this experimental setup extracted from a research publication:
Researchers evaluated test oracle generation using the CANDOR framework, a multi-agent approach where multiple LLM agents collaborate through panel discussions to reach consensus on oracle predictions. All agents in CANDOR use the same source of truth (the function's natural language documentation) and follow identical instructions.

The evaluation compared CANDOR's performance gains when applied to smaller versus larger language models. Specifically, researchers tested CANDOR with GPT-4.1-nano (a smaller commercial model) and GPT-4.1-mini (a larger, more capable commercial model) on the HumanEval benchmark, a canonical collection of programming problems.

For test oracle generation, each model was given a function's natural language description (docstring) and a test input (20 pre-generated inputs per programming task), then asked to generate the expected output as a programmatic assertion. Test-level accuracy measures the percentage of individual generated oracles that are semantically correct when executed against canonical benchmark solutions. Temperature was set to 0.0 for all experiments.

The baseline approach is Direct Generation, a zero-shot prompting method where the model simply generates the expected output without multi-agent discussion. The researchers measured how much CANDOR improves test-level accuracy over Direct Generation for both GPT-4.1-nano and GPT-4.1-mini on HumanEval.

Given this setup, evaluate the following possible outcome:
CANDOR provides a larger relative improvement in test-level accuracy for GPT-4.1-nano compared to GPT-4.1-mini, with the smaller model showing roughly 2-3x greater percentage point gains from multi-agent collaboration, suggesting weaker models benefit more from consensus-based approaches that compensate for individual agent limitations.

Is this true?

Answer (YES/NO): NO